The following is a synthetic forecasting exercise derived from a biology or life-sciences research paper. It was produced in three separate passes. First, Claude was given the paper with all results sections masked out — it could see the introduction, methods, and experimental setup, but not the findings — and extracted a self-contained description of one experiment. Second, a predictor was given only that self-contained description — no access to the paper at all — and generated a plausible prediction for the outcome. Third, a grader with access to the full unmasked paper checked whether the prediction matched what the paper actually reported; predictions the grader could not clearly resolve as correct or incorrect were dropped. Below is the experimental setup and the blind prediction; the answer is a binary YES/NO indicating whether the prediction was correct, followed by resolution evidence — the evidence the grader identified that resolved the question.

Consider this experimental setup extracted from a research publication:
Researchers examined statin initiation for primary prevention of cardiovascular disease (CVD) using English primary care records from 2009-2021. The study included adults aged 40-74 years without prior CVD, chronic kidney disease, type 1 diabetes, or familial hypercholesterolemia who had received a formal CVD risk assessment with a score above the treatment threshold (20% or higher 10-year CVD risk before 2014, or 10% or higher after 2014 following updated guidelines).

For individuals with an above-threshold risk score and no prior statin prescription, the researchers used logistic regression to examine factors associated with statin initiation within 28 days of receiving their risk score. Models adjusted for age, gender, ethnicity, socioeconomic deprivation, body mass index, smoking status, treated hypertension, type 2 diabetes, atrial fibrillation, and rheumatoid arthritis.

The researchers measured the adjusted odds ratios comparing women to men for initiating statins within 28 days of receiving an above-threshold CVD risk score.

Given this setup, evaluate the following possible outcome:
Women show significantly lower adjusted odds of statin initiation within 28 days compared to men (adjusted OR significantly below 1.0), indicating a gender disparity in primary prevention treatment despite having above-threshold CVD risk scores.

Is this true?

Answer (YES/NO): NO